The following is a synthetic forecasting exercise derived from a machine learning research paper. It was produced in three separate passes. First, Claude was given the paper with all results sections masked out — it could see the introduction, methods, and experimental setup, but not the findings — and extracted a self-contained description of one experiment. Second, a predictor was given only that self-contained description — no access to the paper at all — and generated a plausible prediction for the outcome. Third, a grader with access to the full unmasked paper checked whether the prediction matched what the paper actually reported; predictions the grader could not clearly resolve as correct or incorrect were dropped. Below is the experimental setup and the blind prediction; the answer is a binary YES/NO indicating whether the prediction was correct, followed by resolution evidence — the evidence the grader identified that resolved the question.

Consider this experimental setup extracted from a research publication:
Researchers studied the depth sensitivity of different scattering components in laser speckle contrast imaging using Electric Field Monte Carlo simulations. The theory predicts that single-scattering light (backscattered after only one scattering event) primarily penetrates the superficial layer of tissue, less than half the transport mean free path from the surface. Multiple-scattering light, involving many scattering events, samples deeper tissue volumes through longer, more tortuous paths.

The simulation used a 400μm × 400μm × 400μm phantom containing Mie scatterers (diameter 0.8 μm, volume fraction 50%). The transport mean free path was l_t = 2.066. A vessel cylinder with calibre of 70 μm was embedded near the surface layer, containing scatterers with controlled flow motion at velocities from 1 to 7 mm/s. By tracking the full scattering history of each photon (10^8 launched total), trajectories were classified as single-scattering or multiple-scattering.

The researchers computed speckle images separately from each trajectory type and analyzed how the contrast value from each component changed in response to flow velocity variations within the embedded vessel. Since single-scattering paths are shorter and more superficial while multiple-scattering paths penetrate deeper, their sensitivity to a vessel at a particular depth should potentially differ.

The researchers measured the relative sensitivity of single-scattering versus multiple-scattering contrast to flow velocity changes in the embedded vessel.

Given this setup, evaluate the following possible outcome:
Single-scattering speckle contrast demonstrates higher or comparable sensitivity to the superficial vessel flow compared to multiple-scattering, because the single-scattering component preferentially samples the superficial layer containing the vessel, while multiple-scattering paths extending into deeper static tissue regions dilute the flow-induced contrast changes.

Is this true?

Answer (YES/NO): NO